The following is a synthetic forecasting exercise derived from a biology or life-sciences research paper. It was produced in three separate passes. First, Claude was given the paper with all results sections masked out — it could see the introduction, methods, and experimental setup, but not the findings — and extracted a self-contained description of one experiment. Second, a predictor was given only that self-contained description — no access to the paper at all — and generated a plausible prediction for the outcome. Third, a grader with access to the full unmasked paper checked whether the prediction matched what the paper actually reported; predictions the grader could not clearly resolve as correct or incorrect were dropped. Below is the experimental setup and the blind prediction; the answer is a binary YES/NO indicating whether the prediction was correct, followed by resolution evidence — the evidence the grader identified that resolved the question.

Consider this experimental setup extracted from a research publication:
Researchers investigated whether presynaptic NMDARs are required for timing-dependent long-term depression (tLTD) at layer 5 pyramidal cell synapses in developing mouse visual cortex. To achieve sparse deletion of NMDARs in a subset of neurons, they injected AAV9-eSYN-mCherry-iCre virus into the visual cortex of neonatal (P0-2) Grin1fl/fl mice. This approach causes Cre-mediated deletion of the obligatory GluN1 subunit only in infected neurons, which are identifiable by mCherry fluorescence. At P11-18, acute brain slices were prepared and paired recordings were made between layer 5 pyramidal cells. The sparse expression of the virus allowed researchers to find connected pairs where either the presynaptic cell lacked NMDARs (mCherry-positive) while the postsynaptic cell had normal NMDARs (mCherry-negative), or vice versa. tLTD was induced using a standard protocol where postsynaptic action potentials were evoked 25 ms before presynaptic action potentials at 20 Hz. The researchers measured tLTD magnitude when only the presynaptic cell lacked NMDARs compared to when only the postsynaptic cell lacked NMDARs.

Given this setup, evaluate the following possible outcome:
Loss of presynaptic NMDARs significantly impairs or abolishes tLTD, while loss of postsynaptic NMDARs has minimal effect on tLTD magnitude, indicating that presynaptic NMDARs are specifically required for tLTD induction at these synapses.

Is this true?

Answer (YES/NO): YES